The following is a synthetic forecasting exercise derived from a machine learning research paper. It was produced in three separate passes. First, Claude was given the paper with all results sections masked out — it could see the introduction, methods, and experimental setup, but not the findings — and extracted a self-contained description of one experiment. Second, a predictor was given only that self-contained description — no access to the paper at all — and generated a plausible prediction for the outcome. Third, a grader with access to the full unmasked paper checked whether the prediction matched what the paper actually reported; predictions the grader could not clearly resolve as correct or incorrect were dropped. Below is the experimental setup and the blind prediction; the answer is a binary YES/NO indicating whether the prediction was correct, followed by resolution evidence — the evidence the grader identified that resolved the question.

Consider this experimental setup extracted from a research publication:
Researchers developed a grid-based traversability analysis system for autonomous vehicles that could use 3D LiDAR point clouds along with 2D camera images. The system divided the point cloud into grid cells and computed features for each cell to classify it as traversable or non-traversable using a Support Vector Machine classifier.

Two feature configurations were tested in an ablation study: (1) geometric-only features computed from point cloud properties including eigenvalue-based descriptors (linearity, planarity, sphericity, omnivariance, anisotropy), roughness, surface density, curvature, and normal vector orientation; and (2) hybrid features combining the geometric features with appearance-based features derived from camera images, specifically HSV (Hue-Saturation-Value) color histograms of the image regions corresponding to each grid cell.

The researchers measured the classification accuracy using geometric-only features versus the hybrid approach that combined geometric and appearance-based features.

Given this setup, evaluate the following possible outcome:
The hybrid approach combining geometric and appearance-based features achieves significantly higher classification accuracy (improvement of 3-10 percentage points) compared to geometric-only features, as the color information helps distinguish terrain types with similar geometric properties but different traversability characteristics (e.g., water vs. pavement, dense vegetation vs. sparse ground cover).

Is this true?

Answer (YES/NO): YES